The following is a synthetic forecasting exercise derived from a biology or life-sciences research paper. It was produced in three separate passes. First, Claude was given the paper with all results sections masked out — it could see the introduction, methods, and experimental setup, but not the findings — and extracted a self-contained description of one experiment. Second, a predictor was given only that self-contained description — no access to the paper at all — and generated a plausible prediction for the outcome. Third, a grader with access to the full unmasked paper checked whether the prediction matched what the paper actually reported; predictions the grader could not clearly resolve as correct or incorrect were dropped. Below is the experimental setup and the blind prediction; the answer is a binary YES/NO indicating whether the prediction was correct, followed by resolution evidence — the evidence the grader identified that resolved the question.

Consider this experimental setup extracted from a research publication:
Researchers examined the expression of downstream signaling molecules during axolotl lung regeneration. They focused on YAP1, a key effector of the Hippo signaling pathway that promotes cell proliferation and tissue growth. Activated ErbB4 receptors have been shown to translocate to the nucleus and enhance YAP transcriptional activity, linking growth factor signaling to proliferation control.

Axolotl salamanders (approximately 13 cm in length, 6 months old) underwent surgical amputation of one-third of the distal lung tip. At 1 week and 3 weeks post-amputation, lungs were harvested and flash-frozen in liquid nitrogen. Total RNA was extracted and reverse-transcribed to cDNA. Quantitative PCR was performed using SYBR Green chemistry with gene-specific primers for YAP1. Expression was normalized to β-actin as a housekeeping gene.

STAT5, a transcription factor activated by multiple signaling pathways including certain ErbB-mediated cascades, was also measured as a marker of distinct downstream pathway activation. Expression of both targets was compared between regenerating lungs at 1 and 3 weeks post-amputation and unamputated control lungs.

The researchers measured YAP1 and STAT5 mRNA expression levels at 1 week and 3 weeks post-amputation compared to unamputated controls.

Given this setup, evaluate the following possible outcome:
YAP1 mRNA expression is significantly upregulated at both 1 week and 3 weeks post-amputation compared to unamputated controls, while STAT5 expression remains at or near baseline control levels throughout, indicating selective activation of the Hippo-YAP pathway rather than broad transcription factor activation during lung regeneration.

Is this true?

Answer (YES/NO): NO